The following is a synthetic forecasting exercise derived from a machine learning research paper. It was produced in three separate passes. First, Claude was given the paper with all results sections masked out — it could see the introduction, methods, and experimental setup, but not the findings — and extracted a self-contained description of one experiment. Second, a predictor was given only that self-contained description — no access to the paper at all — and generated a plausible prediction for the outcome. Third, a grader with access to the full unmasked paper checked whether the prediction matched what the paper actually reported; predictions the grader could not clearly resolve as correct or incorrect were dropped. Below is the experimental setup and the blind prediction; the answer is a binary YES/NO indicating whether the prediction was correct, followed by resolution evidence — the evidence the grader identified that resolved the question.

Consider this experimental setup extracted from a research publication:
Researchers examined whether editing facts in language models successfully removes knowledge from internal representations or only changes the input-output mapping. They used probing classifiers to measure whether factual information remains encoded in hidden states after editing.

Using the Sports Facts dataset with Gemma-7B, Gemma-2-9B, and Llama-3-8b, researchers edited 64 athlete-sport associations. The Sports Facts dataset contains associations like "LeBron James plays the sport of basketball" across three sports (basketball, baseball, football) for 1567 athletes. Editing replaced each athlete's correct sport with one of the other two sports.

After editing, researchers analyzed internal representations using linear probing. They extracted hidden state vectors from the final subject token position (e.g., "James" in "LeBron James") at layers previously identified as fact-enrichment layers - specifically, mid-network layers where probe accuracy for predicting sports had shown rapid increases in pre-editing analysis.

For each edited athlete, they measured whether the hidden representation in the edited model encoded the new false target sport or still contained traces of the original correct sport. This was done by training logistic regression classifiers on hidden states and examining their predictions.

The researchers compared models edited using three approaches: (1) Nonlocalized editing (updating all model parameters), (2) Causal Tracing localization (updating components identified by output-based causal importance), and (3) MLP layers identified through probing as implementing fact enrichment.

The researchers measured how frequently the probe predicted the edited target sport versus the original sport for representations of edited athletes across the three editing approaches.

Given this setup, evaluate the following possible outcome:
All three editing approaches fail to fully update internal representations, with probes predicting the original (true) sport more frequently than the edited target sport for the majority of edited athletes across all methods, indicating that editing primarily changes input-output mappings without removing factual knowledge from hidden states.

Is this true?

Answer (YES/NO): NO